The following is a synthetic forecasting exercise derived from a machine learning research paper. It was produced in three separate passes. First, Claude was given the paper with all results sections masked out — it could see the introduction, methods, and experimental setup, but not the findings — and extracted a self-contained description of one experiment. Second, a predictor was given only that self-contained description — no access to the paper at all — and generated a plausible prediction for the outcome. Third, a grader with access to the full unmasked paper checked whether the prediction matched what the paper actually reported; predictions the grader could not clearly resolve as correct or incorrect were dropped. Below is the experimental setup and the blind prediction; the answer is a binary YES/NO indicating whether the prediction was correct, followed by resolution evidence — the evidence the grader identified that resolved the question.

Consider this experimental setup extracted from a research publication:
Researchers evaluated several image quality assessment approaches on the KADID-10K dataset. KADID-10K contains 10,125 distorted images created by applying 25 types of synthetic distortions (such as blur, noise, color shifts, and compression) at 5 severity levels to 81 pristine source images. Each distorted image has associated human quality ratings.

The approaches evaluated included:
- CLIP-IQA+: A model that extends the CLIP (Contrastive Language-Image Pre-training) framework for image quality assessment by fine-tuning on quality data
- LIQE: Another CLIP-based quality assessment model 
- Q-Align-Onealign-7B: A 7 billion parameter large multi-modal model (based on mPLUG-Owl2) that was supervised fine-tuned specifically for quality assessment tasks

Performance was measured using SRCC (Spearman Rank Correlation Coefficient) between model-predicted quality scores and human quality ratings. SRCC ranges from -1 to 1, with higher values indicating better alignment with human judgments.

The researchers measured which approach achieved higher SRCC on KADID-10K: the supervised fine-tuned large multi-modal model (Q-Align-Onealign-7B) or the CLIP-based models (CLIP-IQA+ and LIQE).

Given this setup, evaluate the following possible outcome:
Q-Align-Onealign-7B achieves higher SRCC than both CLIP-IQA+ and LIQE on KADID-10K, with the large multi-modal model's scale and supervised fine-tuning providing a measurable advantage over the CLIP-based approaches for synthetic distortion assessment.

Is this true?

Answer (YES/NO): YES